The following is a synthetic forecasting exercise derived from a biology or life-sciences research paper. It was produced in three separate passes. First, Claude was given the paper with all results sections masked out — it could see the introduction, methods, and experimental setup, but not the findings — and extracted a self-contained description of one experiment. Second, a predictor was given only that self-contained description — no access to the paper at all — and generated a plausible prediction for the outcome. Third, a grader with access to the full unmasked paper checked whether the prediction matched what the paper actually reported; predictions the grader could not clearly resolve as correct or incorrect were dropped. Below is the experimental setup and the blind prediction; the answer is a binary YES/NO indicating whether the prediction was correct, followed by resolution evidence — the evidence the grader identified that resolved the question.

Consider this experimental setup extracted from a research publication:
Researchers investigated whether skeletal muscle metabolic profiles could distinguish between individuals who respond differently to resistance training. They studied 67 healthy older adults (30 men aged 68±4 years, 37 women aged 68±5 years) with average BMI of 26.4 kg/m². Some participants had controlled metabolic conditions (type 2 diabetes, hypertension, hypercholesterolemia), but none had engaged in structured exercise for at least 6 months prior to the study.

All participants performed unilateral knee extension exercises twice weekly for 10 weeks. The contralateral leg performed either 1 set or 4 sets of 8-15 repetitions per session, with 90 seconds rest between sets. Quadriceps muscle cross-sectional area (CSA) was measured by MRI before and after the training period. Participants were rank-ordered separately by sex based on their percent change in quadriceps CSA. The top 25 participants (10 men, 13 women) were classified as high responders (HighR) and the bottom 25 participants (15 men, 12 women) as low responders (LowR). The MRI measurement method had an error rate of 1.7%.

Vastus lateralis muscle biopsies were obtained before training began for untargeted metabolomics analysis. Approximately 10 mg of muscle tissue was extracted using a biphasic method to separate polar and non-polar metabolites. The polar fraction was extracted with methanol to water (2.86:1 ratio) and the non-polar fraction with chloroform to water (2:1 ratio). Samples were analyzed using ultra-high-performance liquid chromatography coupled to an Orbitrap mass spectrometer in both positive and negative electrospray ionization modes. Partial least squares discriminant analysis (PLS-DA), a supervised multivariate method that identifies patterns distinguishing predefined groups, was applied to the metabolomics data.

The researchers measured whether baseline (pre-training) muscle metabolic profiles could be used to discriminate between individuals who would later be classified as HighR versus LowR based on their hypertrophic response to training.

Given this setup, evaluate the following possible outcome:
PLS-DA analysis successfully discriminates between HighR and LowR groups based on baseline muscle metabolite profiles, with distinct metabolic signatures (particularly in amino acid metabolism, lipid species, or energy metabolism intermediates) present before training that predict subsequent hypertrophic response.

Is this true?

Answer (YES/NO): NO